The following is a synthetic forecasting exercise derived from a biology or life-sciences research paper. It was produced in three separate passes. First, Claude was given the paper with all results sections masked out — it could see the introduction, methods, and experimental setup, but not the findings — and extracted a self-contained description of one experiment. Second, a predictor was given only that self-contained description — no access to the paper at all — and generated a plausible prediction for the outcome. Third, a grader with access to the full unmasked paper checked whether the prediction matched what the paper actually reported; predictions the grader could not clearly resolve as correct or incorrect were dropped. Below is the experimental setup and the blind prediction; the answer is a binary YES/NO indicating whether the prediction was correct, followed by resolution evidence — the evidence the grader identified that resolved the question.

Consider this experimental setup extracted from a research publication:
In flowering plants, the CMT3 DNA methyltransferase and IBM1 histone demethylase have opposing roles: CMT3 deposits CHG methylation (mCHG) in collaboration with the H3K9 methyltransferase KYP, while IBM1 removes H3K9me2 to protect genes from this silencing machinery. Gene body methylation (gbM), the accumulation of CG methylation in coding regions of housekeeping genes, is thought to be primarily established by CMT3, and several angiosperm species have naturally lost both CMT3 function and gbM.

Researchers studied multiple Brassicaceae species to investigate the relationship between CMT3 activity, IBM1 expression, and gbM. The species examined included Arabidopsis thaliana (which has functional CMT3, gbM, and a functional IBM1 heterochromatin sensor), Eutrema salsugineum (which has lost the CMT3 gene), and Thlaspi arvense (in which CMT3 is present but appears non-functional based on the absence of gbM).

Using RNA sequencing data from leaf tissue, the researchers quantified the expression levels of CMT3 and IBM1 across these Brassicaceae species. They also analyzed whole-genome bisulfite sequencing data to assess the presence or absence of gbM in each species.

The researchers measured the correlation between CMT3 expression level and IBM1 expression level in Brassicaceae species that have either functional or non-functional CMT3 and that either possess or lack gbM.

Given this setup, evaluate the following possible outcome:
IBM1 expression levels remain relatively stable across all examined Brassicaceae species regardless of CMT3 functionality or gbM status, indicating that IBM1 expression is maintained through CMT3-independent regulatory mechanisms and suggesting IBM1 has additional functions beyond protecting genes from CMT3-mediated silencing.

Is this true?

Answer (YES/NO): NO